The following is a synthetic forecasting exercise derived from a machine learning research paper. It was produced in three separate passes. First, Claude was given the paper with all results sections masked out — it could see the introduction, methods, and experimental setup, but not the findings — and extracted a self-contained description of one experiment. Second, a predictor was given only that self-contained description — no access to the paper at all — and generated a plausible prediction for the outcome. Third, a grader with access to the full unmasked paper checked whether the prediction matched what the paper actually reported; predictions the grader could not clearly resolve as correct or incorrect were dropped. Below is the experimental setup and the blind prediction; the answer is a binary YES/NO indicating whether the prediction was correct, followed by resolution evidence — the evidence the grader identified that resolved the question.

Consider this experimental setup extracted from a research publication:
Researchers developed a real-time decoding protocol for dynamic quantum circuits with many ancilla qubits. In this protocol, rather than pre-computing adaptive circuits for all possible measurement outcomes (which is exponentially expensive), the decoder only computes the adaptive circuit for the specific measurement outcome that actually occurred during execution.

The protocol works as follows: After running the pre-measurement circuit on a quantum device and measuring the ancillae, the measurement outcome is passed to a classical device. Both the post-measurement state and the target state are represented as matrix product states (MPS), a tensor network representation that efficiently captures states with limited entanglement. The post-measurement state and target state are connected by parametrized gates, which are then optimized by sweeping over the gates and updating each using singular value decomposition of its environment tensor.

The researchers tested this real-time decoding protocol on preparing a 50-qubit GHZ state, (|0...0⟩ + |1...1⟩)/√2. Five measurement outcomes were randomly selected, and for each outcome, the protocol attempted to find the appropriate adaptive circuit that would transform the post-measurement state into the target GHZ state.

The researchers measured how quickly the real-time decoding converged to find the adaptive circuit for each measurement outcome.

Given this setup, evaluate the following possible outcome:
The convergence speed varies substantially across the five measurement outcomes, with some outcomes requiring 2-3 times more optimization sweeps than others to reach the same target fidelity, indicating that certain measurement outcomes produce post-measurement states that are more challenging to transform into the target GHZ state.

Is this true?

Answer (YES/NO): NO